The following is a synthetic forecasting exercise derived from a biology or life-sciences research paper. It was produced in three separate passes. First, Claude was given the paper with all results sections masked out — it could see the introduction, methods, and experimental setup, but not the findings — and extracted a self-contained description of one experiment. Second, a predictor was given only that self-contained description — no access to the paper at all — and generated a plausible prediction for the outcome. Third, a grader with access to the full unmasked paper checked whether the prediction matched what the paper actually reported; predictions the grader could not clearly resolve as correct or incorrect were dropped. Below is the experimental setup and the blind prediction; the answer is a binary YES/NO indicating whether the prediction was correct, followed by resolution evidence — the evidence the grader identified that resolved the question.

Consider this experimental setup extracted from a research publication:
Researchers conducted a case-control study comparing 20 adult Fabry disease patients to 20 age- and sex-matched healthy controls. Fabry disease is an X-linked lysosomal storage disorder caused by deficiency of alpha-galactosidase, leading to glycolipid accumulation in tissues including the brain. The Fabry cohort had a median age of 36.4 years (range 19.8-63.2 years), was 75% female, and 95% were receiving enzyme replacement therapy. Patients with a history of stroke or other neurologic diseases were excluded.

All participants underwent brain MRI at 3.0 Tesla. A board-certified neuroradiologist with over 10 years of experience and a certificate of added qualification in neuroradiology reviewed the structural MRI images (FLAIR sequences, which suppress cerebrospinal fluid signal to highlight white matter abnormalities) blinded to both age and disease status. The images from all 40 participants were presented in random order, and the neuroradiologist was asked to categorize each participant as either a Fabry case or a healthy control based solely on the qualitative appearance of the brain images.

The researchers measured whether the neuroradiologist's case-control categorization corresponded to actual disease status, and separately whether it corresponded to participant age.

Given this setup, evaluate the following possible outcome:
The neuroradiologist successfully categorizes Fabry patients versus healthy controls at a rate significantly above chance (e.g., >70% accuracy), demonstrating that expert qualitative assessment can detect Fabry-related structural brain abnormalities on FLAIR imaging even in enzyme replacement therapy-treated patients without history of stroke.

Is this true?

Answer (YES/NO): NO